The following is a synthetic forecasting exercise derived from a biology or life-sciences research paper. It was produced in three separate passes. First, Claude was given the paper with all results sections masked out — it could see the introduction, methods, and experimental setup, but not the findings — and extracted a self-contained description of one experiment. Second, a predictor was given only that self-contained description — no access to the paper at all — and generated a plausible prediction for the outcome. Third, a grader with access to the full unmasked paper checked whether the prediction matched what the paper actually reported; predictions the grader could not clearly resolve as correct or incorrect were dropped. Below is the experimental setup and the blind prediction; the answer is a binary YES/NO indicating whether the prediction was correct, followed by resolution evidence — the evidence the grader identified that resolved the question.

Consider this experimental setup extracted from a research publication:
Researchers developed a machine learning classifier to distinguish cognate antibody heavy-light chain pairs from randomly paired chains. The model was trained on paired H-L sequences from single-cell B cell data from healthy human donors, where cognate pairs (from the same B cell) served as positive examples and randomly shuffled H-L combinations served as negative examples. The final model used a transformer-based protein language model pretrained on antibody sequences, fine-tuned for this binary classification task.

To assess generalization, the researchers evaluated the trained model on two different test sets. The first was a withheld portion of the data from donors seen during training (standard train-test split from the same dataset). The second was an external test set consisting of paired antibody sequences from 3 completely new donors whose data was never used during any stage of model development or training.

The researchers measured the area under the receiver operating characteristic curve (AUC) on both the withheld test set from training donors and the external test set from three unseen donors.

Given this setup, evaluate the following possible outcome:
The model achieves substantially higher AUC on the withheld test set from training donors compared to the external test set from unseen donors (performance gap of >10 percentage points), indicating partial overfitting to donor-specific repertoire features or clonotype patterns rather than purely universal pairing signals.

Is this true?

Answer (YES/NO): NO